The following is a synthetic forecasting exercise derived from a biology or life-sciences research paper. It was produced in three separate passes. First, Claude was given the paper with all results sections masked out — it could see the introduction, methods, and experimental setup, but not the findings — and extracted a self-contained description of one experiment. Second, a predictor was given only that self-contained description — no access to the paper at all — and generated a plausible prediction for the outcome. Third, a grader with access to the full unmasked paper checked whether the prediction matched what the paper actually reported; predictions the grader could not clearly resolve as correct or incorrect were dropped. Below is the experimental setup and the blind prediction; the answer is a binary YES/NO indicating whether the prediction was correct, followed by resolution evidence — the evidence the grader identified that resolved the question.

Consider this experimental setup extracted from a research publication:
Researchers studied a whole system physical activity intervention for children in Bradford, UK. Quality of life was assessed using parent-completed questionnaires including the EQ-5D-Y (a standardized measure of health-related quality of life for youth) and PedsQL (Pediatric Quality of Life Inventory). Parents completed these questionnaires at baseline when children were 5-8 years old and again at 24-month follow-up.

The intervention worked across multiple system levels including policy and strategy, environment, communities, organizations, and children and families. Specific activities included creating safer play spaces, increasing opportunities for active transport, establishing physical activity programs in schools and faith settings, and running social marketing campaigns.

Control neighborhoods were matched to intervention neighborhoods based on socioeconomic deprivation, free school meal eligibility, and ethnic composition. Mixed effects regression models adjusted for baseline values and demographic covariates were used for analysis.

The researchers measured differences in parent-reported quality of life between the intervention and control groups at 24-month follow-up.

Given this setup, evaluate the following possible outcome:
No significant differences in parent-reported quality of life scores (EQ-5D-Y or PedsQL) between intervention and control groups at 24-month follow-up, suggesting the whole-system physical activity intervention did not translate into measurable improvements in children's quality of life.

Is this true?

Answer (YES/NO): YES